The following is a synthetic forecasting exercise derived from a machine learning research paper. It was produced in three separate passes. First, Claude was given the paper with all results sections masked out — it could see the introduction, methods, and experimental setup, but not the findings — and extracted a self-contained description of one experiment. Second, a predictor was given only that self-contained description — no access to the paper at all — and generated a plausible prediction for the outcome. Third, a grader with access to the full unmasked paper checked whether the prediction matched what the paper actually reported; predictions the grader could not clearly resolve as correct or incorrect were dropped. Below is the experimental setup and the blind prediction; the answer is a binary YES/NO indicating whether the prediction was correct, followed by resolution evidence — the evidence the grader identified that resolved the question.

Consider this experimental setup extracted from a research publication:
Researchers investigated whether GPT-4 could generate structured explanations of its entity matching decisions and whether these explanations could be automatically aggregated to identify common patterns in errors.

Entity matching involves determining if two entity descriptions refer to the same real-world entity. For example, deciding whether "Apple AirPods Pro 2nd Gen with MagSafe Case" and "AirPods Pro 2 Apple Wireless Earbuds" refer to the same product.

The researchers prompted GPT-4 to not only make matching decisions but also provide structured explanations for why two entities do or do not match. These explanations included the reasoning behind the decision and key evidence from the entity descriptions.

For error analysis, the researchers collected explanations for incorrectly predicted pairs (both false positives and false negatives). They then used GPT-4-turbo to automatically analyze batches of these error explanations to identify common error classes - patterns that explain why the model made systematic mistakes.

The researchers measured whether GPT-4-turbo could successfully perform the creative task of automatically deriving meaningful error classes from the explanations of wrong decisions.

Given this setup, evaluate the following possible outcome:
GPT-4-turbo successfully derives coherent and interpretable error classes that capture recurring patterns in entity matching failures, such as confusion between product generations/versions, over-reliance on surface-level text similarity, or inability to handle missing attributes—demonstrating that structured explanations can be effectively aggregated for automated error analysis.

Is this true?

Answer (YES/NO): YES